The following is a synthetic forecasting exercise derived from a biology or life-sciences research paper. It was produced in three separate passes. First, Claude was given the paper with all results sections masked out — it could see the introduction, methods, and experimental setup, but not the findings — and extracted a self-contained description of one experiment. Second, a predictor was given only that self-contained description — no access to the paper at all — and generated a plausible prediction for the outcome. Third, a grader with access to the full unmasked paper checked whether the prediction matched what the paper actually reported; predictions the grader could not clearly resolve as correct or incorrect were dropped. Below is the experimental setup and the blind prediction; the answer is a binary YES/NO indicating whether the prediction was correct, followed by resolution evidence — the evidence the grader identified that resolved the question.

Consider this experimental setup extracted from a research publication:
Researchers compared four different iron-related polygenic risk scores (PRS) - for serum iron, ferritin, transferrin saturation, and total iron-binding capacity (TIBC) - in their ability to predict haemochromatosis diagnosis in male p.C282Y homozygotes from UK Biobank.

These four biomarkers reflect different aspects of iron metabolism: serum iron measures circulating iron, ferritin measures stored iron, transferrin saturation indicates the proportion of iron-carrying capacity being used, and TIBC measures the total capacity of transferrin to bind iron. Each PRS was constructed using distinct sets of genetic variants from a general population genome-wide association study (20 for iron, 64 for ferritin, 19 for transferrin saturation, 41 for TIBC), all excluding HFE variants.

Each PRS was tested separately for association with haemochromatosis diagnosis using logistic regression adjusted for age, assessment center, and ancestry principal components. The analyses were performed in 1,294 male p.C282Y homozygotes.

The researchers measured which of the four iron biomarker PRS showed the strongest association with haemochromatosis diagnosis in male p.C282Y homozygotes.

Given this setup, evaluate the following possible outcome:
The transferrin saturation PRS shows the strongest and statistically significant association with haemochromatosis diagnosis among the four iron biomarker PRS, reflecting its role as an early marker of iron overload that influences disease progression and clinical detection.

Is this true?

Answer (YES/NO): NO